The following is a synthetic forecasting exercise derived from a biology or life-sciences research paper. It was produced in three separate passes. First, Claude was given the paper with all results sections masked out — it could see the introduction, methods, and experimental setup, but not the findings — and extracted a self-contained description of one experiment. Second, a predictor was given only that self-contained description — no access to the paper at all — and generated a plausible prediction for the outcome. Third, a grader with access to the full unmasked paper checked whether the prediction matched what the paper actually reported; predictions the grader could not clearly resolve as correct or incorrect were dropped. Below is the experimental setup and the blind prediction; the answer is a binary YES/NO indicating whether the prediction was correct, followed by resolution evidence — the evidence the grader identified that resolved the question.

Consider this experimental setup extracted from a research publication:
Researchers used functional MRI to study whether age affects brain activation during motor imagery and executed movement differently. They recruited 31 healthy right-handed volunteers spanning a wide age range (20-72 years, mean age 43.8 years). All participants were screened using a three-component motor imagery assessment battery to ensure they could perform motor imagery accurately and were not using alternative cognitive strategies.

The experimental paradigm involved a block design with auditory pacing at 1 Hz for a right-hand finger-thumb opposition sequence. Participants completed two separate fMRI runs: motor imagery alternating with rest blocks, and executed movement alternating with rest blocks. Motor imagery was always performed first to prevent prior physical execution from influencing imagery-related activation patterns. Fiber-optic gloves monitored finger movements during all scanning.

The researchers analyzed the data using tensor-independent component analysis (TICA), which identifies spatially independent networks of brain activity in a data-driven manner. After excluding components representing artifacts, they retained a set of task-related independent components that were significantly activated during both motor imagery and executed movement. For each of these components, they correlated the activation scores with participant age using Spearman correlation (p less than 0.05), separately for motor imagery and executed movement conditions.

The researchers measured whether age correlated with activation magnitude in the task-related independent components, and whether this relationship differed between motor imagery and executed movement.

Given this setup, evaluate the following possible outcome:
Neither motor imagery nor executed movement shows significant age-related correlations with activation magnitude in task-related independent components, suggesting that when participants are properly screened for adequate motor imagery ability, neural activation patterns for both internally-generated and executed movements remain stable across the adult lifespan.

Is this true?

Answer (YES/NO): NO